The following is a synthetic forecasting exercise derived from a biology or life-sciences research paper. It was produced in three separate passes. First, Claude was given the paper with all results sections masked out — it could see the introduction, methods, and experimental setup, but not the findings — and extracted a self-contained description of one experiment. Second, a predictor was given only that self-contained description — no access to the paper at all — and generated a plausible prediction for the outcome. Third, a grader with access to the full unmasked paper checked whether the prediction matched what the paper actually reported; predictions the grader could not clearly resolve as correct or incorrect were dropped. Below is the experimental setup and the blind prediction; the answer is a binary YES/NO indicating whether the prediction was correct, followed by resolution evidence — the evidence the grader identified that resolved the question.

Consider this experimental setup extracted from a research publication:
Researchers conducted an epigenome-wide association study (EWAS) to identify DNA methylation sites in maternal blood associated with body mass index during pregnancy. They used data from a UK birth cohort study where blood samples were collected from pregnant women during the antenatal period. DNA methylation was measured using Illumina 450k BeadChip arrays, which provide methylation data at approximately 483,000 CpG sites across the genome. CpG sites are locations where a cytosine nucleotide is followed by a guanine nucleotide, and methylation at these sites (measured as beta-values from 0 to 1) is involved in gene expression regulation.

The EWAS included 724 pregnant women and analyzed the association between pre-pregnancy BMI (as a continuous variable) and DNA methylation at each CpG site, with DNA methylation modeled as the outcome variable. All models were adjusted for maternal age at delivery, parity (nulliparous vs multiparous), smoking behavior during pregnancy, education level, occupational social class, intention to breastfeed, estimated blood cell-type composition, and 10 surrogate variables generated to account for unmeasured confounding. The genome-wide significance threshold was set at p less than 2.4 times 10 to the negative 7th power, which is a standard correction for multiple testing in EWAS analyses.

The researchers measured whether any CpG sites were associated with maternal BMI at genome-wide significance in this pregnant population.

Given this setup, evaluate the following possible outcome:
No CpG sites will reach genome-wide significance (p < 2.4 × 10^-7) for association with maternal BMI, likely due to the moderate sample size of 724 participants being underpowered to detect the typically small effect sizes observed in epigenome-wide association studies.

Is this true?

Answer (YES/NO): NO